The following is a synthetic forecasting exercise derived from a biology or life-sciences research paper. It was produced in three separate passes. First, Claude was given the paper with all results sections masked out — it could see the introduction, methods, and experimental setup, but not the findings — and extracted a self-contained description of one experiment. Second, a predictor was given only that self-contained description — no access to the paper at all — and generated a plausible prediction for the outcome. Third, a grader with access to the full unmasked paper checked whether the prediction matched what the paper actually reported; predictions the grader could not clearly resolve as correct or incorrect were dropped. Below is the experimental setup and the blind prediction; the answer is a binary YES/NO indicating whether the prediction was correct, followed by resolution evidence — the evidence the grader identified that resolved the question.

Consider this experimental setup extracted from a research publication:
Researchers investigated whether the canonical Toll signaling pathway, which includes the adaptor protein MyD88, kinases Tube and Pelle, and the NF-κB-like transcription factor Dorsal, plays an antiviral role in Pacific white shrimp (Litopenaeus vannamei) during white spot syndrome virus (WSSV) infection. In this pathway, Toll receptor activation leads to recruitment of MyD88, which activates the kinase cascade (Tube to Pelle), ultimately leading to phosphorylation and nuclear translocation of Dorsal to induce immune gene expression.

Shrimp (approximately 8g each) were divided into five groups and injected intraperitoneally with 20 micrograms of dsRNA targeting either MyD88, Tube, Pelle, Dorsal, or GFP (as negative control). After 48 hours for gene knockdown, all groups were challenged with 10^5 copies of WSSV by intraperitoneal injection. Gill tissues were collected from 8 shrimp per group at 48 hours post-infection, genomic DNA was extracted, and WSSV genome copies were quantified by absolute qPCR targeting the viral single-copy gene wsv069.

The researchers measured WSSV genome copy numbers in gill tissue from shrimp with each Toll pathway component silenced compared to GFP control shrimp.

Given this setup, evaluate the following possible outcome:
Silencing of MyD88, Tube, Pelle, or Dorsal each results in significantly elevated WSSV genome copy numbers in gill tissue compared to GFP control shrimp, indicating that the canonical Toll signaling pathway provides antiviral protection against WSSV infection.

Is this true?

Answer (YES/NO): YES